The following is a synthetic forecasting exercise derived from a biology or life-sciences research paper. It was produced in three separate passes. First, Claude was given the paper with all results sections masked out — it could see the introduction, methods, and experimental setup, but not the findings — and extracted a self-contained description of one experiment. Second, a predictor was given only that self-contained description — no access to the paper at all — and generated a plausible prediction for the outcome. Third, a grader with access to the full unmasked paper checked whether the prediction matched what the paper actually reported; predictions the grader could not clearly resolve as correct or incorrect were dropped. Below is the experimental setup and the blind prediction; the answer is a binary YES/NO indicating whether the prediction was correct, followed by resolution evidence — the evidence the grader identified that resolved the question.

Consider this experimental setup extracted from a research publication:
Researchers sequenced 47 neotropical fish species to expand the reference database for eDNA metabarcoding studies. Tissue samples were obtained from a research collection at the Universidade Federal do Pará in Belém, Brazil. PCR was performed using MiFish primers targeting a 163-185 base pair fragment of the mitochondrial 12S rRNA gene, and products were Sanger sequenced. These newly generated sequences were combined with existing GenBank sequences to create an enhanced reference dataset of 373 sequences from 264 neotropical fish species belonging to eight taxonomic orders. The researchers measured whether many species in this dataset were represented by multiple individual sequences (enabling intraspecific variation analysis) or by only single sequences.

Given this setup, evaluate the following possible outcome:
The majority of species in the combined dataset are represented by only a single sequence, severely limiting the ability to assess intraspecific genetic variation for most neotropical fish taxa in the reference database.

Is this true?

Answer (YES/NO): YES